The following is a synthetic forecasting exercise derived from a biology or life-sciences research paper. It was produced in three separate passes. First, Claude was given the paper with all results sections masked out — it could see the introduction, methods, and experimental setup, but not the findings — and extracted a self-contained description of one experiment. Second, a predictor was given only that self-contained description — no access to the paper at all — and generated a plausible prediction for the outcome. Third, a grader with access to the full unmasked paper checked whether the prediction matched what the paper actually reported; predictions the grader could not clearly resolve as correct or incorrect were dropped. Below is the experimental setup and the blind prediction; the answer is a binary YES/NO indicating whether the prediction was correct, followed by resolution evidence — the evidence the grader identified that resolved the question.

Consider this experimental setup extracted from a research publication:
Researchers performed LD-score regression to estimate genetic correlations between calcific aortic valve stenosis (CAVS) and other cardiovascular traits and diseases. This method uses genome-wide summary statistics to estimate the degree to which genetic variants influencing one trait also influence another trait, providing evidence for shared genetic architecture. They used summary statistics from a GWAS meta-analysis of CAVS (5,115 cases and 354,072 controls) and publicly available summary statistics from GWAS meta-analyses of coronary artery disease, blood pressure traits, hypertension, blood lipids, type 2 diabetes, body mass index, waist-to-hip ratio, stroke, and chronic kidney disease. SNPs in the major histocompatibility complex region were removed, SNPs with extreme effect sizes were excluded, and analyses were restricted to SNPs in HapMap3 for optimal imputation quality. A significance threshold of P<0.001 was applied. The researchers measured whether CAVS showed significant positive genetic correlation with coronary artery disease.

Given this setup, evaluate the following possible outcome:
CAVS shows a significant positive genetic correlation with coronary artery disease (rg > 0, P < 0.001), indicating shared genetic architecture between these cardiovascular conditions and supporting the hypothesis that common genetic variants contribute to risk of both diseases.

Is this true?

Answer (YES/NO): YES